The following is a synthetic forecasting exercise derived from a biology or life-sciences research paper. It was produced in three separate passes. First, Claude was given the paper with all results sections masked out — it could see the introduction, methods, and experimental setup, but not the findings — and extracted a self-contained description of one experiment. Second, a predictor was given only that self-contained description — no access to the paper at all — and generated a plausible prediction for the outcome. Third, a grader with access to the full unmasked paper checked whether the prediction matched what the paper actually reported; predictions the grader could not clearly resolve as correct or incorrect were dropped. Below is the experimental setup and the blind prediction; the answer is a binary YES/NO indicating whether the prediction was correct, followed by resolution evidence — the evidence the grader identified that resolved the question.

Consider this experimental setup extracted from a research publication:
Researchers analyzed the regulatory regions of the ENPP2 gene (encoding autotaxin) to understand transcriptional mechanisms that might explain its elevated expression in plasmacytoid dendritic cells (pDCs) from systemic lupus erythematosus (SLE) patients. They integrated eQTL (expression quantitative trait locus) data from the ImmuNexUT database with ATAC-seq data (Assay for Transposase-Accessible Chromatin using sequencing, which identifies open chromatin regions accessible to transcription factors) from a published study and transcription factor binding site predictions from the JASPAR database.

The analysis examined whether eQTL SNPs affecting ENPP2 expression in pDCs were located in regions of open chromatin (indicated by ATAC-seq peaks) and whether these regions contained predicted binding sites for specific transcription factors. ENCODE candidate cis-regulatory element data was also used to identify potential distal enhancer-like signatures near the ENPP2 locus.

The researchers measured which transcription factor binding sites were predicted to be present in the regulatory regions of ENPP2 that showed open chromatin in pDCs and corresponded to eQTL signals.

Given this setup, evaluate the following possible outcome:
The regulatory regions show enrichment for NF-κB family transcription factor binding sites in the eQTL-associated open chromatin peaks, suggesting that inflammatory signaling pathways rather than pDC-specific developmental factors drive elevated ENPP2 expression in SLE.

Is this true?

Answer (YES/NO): NO